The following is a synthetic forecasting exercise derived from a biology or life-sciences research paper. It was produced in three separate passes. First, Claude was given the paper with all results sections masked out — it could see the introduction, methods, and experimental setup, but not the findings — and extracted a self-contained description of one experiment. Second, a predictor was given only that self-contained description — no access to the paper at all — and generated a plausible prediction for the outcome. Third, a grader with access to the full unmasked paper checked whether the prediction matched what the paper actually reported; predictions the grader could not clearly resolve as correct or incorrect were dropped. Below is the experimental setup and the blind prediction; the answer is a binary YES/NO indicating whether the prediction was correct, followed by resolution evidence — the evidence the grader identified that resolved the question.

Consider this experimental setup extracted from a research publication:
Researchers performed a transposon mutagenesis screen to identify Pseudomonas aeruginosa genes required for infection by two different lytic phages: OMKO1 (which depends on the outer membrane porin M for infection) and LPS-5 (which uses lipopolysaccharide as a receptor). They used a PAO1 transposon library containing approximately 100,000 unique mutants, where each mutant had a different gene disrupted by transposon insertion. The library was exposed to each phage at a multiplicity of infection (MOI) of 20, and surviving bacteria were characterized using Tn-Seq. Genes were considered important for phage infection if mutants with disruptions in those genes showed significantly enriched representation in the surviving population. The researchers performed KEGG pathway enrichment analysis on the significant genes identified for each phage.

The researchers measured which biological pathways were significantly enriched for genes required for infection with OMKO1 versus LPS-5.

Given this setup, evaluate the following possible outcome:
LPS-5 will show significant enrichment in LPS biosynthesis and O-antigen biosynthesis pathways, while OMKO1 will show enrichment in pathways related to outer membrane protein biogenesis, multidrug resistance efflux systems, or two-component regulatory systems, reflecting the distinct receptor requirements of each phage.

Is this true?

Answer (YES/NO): NO